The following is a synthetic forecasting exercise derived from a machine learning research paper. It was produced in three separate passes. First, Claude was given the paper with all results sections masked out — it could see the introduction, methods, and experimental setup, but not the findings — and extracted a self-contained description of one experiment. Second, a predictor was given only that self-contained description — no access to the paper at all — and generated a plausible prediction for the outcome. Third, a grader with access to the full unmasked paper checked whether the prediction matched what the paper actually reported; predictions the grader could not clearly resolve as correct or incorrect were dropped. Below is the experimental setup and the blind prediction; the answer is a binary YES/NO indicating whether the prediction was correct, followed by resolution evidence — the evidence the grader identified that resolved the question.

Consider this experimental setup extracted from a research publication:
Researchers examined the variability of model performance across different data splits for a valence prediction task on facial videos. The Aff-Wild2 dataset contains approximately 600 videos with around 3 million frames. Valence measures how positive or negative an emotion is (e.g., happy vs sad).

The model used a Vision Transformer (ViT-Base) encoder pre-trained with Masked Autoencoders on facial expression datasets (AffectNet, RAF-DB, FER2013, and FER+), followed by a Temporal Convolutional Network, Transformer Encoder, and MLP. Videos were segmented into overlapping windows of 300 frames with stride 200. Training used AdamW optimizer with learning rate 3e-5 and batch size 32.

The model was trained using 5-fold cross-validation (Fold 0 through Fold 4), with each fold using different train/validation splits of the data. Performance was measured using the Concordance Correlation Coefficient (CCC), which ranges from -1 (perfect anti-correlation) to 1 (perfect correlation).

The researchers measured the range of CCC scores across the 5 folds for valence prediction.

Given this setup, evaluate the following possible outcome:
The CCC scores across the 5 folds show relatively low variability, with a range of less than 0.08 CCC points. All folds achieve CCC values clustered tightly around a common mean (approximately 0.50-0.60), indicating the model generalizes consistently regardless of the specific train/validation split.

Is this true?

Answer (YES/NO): NO